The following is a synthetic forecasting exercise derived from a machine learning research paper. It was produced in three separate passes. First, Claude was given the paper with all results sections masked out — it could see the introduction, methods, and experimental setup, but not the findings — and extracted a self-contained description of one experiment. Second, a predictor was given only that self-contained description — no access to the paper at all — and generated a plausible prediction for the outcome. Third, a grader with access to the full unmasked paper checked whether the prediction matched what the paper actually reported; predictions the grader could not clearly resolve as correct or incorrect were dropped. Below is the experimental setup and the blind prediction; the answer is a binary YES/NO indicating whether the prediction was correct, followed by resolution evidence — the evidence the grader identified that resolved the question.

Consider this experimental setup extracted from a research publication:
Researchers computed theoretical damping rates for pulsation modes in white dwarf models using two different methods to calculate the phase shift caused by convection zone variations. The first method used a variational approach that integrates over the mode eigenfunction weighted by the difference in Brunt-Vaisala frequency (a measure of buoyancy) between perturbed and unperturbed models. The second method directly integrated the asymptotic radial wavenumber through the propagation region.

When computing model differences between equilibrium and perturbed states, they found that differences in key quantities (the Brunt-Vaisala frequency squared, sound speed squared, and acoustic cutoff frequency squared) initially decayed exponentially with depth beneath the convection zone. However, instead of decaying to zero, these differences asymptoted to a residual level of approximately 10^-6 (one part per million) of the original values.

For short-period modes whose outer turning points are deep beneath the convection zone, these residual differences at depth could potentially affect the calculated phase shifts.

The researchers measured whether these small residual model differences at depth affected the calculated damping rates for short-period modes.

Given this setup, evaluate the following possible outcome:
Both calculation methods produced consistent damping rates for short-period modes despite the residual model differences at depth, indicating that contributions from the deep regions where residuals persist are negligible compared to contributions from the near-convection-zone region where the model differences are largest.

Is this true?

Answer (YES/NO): NO